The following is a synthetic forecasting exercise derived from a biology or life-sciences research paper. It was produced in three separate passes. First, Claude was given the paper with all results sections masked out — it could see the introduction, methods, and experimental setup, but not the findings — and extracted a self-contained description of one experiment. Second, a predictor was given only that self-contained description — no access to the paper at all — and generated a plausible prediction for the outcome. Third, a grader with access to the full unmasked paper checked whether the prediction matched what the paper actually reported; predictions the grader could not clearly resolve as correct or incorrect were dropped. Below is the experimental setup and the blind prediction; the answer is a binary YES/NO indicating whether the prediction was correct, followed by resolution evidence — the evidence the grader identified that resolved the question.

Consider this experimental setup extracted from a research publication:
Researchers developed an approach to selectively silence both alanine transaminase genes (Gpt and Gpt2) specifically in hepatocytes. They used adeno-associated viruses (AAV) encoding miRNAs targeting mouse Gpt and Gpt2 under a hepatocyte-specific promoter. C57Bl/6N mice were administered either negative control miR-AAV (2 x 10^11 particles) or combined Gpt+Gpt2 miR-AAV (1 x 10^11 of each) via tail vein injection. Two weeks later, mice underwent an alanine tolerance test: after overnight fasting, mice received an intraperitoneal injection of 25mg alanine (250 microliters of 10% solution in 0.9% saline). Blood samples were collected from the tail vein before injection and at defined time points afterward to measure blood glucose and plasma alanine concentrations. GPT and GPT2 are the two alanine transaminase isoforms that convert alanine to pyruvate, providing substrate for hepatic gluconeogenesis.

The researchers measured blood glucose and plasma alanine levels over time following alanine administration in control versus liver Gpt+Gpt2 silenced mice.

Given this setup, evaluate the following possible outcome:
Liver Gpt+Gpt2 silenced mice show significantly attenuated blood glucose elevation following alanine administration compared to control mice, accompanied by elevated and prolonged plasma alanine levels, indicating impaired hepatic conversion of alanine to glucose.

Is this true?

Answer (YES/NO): YES